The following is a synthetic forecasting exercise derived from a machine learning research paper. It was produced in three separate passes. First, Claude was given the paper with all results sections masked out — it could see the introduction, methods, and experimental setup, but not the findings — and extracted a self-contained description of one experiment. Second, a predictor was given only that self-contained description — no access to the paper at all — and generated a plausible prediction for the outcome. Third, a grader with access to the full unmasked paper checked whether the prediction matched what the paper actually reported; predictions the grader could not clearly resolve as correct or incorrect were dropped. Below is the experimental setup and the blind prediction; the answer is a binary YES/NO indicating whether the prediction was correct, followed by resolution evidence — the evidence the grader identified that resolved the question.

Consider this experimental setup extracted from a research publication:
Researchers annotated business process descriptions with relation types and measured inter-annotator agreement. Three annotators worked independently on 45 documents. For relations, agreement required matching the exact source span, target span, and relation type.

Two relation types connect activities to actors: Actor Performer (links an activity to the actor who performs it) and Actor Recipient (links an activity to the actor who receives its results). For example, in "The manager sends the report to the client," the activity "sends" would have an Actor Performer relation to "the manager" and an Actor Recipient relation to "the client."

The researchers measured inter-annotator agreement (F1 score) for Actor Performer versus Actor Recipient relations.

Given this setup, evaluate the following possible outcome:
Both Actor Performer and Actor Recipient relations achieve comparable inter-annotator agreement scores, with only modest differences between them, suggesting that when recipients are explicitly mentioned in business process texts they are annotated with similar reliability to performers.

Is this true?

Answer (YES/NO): YES